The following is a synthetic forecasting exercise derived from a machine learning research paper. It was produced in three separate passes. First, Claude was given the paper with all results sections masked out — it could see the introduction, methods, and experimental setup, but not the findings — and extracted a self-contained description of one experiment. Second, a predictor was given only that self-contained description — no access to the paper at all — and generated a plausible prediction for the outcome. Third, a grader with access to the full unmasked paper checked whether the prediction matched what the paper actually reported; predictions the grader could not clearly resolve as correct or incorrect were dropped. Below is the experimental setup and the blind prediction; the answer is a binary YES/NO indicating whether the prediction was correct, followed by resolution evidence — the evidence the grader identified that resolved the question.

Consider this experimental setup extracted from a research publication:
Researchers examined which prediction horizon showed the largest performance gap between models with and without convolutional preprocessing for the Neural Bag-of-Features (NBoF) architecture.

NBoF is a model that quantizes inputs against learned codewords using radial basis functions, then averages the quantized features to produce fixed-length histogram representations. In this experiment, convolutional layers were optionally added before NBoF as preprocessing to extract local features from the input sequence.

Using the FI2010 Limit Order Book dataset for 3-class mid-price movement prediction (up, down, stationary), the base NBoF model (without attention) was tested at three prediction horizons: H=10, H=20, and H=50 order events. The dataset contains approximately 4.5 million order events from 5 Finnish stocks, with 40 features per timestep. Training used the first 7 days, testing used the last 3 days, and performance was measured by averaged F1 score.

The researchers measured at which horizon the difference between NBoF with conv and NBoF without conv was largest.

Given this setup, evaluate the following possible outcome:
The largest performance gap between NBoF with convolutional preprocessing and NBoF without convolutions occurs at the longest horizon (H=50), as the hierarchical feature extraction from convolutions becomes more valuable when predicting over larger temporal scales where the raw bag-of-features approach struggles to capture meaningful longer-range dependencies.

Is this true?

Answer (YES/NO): NO